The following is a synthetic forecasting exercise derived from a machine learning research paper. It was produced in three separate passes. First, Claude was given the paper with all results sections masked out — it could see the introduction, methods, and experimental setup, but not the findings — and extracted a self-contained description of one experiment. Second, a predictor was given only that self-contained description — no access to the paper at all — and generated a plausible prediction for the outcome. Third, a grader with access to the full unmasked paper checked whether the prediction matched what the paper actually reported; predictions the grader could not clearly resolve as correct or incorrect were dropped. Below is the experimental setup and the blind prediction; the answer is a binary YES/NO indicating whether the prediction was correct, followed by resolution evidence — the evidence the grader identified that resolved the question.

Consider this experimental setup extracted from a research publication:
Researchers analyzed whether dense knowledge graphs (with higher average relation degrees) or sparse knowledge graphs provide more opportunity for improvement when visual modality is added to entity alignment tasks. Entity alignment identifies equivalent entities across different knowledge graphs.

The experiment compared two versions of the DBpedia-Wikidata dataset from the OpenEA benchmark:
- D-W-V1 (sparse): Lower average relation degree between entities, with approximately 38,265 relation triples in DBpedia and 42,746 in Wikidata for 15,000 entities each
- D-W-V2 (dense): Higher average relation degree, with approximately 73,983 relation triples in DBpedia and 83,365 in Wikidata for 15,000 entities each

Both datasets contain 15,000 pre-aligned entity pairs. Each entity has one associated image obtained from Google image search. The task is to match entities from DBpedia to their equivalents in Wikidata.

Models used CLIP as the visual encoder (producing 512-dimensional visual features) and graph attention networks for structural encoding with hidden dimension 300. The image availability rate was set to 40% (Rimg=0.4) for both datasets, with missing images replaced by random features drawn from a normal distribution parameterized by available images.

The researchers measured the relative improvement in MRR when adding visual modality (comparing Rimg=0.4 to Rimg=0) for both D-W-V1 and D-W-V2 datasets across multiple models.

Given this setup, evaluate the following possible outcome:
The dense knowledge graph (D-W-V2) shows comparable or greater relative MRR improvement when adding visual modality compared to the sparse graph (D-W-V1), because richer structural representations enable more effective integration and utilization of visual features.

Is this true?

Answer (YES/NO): NO